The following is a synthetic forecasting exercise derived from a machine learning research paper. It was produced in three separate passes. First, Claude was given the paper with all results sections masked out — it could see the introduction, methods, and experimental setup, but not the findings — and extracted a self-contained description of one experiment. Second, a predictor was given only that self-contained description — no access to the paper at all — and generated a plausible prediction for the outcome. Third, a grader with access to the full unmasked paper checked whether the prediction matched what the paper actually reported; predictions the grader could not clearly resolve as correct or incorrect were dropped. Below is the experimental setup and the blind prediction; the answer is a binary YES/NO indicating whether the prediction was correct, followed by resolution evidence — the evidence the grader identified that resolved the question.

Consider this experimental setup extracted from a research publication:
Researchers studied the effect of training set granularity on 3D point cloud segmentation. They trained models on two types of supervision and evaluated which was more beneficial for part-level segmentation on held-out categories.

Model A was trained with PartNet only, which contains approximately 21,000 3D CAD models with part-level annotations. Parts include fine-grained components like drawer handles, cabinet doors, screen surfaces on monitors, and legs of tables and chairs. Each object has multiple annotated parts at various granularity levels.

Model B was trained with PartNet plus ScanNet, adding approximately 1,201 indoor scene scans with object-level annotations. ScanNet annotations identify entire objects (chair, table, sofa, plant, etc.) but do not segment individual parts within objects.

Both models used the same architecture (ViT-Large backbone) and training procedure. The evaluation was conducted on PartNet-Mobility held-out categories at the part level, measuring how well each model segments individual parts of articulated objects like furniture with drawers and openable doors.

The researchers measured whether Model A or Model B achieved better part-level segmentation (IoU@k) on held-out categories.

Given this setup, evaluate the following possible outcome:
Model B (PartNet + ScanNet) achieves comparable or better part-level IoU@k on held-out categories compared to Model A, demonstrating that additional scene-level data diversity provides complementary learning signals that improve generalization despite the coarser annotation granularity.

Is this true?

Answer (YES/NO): YES